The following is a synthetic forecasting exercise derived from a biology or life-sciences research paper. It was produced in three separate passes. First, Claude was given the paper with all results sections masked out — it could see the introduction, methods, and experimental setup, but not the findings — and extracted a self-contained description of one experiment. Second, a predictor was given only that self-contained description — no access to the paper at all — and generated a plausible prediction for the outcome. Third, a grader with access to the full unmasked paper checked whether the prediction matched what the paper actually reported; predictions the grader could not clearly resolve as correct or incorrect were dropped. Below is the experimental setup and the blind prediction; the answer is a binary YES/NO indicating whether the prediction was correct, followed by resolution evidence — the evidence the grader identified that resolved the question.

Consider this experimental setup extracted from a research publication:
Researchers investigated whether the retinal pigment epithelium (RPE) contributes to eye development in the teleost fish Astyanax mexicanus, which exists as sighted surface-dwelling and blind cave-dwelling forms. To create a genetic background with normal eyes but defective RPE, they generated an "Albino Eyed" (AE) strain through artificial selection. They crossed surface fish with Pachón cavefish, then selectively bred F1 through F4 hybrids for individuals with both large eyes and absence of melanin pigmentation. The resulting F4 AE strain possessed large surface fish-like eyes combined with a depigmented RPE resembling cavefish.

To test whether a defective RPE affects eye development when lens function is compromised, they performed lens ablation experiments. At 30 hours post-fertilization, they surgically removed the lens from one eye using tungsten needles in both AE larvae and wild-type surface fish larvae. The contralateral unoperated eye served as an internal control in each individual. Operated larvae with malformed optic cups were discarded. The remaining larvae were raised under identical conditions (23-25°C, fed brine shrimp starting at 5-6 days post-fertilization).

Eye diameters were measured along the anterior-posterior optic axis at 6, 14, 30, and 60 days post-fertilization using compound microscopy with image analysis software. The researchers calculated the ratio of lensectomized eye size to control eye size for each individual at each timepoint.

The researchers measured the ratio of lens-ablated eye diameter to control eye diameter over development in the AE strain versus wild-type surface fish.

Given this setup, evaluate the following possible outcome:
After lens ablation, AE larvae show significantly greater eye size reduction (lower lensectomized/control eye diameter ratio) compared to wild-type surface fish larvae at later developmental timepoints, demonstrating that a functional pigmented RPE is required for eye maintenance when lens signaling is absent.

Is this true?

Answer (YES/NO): YES